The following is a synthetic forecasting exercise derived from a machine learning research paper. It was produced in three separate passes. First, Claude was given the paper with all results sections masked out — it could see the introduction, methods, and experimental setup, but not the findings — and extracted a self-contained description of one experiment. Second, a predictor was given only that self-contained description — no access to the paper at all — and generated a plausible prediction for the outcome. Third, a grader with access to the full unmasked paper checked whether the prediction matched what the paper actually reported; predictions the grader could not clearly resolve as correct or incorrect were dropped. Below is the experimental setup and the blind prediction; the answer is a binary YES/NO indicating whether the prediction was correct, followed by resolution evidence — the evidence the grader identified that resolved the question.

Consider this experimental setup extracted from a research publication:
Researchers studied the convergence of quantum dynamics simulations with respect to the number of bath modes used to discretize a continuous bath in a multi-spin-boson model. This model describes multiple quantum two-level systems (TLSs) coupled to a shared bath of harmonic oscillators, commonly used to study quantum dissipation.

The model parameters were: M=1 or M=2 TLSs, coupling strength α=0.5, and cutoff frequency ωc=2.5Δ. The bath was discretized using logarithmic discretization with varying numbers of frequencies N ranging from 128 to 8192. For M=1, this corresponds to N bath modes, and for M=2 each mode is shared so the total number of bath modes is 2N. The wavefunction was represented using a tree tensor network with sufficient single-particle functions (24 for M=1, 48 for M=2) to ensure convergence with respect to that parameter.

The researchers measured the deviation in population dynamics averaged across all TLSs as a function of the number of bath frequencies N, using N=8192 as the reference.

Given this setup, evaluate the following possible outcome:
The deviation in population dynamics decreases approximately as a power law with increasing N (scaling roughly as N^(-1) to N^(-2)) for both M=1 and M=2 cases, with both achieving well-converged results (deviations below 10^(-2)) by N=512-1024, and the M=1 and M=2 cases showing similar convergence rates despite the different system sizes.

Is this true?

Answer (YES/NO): NO